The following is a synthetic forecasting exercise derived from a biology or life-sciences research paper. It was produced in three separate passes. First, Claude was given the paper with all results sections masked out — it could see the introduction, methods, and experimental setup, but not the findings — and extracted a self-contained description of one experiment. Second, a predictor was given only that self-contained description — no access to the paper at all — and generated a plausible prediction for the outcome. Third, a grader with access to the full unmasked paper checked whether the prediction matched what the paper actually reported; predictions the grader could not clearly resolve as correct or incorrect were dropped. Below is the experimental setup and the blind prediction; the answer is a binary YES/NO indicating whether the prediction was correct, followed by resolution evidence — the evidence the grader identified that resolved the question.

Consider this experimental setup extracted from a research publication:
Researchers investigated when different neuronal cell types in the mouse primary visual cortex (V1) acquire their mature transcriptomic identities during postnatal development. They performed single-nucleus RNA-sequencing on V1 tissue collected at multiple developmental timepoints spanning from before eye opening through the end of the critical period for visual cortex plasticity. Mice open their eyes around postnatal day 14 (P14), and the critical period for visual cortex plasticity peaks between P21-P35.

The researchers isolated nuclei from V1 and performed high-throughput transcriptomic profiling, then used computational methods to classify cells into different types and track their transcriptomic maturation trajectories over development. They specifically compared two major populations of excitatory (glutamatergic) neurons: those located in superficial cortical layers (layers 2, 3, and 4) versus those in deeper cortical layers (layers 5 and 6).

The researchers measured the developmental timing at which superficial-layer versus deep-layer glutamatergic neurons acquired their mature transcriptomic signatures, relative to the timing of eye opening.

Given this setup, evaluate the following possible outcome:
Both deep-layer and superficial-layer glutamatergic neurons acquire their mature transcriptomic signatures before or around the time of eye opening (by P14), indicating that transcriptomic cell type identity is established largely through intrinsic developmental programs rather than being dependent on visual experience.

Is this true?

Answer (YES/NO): NO